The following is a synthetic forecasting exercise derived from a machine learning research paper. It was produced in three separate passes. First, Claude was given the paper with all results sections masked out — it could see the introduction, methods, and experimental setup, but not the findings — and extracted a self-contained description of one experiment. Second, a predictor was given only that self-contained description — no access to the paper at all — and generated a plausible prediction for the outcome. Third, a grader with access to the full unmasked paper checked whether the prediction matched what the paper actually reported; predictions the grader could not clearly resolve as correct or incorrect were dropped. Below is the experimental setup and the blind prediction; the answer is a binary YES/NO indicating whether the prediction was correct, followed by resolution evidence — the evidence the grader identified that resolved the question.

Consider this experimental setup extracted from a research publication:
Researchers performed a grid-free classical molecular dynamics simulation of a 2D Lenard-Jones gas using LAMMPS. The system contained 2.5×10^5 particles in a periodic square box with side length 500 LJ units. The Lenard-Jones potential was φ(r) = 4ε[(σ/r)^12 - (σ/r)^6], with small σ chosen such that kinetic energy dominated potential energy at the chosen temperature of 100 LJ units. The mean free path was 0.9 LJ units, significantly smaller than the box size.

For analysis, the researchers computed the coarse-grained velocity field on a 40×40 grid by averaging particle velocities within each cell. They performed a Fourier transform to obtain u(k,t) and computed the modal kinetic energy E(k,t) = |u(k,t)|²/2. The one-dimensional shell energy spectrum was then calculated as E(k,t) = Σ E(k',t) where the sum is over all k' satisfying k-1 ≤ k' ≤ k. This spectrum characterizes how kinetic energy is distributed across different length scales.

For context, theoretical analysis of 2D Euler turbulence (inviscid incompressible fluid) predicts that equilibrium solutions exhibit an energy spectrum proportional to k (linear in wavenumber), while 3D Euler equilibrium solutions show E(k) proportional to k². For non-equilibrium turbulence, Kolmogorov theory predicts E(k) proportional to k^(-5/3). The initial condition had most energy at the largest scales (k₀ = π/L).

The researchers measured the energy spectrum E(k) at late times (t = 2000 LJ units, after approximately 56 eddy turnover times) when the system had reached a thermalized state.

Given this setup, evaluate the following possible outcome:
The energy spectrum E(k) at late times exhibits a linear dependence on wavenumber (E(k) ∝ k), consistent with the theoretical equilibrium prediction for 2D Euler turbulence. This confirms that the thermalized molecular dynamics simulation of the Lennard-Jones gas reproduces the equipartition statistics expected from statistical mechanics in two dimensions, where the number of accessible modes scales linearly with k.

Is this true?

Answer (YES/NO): YES